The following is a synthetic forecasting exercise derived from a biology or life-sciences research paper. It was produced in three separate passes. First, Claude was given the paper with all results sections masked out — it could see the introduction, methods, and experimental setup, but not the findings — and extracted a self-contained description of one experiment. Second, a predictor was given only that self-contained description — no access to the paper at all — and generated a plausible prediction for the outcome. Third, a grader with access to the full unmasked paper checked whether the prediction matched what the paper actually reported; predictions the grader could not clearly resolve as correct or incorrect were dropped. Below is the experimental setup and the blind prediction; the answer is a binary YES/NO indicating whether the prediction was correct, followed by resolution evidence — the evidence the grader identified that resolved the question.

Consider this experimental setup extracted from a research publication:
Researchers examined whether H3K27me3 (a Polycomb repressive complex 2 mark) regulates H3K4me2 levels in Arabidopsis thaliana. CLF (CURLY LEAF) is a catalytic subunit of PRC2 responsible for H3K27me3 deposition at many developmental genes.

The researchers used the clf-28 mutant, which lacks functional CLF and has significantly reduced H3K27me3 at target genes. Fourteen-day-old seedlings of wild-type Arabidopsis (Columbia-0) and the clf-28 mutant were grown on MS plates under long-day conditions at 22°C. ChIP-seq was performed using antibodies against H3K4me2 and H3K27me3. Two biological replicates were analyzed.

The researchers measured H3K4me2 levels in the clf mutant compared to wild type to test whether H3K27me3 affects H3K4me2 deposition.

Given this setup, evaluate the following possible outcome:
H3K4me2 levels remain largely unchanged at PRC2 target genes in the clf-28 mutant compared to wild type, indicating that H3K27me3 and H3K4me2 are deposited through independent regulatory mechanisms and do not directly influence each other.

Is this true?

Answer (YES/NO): YES